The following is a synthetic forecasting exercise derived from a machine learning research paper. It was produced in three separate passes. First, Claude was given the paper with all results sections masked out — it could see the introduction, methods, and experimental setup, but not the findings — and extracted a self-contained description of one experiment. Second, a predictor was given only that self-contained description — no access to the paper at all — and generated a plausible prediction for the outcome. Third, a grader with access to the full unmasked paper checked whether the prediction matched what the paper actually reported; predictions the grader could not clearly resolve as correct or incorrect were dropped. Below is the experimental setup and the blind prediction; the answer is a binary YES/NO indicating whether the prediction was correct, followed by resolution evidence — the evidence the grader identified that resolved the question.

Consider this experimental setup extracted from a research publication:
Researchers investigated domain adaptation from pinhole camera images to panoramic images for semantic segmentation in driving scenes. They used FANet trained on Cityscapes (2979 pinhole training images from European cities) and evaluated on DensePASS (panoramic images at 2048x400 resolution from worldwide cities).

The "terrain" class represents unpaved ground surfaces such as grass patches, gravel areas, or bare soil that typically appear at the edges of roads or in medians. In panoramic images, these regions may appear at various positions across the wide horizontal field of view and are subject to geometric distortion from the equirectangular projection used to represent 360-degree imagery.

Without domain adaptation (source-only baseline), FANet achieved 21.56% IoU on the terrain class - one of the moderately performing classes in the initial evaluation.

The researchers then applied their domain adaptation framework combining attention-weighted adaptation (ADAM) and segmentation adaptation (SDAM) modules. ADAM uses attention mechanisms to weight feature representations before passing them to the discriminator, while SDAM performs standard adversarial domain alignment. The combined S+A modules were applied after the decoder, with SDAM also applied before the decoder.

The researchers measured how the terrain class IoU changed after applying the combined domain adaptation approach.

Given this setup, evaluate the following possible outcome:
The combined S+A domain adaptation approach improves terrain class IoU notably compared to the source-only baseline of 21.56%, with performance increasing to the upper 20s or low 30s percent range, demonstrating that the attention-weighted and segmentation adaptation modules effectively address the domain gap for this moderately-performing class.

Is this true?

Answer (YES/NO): NO